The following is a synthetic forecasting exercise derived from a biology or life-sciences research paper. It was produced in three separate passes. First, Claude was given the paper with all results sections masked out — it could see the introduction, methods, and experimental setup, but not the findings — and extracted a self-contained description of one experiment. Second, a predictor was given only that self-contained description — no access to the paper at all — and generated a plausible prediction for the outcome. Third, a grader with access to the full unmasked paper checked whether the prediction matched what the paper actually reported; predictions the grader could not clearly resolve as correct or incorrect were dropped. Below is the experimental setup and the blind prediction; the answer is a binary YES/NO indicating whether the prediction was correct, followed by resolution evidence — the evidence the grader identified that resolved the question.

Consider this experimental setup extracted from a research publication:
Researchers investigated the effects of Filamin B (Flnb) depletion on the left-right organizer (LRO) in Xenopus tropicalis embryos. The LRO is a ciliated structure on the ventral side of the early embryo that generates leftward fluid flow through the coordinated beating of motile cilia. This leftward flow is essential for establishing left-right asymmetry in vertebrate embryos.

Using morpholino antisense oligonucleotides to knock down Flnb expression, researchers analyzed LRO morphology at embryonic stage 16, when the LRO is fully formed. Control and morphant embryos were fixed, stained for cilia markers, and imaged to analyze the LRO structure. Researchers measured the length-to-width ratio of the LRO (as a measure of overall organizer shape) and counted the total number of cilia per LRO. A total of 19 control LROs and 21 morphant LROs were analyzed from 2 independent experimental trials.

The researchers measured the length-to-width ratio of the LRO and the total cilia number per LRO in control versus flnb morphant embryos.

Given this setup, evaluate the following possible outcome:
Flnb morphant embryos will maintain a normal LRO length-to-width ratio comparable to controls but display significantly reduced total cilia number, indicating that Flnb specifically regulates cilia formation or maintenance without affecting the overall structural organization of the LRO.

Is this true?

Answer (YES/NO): NO